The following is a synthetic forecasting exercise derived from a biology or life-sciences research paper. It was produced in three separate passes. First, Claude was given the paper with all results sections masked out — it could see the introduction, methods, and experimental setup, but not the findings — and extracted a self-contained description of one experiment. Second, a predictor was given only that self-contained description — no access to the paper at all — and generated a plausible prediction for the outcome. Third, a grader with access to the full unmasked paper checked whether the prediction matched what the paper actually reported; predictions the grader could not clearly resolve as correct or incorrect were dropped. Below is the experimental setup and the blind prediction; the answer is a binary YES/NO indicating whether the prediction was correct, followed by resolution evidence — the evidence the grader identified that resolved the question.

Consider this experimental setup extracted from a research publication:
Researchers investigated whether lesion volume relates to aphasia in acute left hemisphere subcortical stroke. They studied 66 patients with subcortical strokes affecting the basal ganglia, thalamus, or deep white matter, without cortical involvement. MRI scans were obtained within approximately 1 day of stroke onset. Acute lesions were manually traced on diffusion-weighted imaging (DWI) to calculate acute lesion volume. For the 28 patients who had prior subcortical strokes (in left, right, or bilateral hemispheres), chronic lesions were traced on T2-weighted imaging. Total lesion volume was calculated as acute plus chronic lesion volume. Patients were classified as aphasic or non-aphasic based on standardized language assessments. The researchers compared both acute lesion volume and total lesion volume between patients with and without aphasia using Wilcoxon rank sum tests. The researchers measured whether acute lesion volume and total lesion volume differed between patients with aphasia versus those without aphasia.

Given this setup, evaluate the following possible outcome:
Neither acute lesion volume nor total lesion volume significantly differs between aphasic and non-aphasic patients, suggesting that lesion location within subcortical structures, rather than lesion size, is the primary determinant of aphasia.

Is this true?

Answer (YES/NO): NO